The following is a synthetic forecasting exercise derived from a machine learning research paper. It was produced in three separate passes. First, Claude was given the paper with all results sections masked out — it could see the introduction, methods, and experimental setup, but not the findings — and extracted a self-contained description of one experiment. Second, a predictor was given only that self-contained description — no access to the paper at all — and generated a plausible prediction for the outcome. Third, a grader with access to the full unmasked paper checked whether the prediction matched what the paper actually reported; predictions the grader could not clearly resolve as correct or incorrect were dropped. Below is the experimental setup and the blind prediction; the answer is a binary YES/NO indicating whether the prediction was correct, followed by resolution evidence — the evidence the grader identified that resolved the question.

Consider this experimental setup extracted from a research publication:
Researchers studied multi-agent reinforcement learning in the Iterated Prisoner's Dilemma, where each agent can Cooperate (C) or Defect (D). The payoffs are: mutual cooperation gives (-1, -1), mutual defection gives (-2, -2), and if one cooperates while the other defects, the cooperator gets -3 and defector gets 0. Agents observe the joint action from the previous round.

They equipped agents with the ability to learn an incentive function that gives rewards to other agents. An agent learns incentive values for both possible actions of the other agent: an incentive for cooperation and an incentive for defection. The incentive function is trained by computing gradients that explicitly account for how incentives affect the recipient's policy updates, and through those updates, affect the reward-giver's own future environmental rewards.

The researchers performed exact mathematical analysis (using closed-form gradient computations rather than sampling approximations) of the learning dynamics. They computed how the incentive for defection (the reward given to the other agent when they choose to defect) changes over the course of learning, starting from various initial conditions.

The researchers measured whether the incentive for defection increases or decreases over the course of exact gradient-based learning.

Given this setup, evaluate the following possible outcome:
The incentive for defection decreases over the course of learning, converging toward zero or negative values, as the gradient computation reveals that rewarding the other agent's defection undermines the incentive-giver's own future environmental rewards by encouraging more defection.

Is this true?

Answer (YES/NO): NO